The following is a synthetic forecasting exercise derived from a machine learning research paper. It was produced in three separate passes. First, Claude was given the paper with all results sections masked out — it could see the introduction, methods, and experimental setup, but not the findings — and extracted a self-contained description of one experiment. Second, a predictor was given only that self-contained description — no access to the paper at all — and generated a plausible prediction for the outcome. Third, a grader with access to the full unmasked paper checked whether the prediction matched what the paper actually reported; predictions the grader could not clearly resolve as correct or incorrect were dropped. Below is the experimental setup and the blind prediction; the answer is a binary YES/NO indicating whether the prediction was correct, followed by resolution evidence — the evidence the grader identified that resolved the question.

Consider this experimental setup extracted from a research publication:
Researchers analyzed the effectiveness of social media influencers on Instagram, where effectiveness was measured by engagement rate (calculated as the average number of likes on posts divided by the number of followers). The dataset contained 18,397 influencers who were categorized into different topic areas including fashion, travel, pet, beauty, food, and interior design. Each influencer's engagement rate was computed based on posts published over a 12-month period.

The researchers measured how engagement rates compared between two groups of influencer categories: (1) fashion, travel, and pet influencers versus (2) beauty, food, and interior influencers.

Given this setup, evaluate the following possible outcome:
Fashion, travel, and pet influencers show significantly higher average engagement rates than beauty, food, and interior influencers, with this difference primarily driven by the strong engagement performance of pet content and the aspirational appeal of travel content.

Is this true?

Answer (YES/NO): NO